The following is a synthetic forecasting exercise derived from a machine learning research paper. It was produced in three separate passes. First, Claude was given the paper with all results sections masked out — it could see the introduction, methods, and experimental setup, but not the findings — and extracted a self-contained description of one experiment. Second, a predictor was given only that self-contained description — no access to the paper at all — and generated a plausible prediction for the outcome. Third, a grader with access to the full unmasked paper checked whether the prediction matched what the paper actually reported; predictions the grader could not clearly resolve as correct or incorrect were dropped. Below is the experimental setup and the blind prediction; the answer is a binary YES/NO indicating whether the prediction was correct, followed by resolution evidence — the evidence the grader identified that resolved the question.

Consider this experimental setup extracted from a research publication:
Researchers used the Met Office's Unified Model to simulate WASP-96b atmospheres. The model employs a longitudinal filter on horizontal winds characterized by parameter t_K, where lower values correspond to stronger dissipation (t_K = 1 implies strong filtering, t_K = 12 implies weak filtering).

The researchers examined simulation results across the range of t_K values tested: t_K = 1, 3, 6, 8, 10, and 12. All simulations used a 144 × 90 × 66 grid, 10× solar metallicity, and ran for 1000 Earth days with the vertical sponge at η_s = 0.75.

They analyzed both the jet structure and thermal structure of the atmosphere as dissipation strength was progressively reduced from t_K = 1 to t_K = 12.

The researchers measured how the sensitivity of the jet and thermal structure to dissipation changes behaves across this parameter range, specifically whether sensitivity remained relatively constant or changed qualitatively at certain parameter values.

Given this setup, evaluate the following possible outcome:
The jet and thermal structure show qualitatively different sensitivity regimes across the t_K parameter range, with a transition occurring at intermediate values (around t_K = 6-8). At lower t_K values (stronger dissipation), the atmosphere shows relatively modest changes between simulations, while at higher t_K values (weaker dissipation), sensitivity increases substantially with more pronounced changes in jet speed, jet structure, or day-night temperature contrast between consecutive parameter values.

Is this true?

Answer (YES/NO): NO